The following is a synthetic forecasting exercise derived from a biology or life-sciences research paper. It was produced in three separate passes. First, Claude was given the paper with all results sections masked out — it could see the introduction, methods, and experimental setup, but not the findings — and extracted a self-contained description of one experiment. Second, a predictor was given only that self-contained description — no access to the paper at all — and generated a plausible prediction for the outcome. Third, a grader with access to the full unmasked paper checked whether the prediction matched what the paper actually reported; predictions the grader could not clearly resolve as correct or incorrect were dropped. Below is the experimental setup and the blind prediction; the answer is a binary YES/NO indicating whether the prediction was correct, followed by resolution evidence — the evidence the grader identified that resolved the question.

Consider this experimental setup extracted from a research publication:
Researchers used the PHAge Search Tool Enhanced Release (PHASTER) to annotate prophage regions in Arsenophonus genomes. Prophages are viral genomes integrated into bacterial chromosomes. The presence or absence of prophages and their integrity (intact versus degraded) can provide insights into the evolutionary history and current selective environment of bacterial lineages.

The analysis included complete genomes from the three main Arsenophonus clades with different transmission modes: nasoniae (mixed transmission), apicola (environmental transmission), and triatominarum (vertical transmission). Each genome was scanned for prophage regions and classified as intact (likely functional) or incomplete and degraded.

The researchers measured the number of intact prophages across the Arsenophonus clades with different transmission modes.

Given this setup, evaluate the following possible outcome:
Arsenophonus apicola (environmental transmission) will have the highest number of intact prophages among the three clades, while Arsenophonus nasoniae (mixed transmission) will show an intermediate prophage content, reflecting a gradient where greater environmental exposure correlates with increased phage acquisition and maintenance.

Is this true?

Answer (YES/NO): NO